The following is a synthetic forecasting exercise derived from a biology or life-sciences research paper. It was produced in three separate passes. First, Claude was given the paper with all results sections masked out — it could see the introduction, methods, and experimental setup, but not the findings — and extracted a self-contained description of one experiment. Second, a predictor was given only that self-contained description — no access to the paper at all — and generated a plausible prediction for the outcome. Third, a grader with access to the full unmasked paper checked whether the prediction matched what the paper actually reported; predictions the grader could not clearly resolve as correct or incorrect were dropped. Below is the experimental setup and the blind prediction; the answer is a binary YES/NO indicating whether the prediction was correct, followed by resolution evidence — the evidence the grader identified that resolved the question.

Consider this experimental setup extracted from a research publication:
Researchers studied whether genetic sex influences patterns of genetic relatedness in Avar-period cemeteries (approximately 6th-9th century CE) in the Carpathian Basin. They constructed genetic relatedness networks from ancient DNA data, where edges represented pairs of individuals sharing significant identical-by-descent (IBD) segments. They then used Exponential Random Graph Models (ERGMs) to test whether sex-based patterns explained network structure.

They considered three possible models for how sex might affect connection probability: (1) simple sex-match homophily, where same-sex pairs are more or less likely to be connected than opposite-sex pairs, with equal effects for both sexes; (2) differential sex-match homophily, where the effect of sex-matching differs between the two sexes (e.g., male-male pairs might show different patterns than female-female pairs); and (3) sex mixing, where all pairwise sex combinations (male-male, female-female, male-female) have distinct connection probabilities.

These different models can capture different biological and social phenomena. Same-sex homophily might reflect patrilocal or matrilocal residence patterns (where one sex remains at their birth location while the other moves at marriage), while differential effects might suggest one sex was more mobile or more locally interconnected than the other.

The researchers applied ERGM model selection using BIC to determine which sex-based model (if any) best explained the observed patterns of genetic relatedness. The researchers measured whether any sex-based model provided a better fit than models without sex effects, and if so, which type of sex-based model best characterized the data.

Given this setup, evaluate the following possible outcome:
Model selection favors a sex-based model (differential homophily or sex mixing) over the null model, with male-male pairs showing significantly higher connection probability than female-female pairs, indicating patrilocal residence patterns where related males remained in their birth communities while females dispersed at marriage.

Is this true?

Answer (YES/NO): YES